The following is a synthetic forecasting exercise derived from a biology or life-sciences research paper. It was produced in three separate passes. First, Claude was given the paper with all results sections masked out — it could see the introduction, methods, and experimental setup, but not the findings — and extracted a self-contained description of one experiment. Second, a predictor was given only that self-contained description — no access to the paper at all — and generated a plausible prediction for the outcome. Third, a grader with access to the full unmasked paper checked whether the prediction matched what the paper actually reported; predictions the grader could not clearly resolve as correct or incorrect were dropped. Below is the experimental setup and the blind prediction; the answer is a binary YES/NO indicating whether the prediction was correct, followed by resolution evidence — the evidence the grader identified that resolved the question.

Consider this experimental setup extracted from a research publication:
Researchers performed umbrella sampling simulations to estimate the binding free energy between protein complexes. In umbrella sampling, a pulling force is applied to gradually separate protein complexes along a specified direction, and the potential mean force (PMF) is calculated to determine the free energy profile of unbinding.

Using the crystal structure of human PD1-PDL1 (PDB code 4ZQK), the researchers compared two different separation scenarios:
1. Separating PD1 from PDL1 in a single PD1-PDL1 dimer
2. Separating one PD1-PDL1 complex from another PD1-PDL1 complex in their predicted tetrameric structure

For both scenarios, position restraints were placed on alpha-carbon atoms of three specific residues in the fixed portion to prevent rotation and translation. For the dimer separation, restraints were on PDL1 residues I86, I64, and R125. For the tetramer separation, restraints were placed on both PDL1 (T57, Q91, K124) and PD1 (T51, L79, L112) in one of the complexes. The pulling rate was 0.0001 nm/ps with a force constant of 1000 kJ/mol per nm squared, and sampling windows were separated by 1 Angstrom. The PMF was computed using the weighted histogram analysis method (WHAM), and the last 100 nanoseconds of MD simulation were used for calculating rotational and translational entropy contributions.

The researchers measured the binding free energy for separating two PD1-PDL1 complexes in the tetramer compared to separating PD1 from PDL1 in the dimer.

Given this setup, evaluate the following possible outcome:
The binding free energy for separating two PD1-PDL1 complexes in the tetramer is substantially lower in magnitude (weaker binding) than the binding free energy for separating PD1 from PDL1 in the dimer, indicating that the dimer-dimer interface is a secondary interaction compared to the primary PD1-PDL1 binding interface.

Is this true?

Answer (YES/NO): NO